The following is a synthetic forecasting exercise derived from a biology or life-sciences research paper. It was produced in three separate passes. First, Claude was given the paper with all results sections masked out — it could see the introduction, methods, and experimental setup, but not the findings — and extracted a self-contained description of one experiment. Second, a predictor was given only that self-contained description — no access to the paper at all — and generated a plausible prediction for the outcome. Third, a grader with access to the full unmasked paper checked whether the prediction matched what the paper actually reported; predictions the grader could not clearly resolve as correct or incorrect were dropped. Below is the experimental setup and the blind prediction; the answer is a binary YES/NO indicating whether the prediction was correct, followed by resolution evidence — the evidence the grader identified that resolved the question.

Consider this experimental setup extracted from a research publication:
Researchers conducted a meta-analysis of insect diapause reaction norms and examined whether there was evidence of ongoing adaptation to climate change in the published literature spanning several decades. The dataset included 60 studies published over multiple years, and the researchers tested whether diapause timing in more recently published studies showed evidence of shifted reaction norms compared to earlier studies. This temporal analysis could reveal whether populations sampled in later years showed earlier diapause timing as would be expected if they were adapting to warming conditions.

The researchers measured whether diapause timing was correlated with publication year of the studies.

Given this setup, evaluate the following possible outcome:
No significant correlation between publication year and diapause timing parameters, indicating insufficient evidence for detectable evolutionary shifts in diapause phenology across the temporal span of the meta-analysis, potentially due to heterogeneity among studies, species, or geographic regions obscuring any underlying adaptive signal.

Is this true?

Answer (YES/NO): YES